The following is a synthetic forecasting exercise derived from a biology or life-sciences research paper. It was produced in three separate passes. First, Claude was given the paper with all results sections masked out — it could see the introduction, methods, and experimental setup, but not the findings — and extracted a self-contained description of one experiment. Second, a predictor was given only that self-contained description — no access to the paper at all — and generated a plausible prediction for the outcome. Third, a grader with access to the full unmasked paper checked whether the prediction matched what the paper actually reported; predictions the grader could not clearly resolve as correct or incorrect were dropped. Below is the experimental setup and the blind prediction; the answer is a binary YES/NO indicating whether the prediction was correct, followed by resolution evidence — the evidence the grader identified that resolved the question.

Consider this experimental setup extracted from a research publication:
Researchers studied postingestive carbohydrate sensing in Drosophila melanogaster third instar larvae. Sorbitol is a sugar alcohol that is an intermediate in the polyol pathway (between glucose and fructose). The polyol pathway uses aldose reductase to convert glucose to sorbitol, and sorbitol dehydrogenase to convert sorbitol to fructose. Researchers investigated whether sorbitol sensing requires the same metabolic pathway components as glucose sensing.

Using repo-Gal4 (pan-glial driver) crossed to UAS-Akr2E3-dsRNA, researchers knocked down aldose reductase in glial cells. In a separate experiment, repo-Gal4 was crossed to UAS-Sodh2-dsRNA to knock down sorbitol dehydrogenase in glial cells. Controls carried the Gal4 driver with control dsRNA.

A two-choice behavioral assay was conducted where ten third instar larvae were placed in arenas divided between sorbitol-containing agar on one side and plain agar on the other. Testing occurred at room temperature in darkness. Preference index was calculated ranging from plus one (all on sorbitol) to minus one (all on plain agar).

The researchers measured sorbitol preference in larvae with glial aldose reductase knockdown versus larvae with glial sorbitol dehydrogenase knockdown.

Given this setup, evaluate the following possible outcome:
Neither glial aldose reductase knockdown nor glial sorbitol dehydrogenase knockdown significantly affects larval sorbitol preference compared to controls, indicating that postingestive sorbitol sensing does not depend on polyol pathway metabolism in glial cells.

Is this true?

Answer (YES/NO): NO